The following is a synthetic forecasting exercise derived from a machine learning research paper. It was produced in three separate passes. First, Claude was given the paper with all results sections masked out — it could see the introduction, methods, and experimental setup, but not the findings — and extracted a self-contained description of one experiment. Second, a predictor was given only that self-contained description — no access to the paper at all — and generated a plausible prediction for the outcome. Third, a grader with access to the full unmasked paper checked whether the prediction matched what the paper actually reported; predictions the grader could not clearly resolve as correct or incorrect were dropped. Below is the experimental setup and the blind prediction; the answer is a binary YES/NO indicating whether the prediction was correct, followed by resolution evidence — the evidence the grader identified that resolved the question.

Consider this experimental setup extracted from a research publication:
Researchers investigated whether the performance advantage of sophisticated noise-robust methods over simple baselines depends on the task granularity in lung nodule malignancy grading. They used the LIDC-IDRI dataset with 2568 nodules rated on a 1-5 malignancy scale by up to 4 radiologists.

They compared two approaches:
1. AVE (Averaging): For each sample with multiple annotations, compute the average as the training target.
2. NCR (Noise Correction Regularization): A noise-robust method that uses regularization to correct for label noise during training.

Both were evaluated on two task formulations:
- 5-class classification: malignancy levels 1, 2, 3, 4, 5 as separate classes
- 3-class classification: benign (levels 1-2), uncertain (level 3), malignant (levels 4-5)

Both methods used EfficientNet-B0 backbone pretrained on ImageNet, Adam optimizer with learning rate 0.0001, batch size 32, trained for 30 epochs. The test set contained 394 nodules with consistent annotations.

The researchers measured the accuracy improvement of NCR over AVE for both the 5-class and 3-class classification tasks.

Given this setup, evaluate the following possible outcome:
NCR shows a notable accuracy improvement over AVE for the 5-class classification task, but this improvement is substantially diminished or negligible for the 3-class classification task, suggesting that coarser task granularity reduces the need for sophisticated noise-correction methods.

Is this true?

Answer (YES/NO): NO